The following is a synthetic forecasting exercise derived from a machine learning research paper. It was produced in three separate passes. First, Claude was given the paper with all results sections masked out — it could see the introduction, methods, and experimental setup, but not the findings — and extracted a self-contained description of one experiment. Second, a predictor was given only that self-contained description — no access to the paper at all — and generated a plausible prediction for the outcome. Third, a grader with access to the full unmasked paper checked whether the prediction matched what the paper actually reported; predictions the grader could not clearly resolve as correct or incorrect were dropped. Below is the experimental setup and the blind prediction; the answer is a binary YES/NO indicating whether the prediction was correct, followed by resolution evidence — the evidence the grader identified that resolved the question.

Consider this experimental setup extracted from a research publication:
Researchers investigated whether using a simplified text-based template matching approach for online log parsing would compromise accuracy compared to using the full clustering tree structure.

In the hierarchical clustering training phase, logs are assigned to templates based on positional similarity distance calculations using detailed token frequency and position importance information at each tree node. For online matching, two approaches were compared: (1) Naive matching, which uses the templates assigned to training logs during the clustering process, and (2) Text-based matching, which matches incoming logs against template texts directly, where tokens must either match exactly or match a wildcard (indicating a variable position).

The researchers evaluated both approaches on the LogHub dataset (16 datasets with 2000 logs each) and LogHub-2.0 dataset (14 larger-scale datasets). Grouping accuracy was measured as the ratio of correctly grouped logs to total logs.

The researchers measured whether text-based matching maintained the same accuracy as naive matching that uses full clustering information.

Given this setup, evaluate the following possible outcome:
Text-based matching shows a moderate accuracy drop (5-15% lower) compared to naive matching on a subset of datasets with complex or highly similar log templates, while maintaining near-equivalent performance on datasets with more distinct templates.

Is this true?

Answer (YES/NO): NO